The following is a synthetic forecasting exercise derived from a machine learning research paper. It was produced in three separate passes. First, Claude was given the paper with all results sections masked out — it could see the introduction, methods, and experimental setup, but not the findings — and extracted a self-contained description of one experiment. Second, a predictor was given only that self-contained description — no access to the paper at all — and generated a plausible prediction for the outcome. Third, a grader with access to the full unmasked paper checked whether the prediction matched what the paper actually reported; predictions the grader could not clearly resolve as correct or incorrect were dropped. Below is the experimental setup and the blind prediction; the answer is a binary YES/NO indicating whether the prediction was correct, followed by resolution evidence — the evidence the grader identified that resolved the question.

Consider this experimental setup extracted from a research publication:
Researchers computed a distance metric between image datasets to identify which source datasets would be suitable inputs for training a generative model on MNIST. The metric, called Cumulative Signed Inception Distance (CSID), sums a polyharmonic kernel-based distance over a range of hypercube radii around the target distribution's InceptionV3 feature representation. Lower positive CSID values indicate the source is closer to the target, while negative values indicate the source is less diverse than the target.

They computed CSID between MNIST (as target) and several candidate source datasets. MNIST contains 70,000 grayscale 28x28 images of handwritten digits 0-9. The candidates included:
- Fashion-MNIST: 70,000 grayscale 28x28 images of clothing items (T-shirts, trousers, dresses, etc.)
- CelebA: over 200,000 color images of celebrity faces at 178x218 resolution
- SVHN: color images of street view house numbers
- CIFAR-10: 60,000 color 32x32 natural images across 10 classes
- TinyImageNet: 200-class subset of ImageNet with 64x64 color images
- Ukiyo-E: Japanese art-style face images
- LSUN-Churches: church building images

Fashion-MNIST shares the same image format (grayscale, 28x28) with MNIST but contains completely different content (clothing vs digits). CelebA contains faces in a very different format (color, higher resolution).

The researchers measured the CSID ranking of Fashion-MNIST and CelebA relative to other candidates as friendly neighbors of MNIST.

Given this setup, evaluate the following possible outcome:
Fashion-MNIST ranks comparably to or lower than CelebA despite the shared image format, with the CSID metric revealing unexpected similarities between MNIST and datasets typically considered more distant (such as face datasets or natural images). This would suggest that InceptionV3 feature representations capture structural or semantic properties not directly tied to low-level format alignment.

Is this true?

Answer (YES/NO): NO